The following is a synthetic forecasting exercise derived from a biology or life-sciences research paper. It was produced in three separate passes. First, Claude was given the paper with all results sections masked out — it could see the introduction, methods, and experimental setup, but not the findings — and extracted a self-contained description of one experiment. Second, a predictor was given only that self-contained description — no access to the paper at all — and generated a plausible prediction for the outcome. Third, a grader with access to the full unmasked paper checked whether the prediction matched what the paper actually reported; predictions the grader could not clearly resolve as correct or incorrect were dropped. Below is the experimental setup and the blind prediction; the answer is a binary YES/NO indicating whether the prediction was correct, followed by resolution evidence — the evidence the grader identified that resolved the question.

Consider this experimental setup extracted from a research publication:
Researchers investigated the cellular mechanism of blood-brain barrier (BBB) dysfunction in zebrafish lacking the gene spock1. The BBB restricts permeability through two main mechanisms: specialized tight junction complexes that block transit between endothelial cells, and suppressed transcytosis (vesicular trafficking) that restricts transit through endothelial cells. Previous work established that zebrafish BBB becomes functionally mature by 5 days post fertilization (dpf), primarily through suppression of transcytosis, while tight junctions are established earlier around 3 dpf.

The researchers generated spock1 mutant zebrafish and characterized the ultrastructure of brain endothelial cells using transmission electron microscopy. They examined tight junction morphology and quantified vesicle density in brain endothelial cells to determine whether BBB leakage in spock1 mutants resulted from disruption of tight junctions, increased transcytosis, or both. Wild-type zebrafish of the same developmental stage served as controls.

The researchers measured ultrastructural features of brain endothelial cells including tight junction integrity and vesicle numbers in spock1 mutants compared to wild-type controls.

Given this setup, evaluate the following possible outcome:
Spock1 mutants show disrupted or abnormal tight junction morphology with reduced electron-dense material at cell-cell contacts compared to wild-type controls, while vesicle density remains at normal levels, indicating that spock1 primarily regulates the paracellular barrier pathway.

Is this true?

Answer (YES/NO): NO